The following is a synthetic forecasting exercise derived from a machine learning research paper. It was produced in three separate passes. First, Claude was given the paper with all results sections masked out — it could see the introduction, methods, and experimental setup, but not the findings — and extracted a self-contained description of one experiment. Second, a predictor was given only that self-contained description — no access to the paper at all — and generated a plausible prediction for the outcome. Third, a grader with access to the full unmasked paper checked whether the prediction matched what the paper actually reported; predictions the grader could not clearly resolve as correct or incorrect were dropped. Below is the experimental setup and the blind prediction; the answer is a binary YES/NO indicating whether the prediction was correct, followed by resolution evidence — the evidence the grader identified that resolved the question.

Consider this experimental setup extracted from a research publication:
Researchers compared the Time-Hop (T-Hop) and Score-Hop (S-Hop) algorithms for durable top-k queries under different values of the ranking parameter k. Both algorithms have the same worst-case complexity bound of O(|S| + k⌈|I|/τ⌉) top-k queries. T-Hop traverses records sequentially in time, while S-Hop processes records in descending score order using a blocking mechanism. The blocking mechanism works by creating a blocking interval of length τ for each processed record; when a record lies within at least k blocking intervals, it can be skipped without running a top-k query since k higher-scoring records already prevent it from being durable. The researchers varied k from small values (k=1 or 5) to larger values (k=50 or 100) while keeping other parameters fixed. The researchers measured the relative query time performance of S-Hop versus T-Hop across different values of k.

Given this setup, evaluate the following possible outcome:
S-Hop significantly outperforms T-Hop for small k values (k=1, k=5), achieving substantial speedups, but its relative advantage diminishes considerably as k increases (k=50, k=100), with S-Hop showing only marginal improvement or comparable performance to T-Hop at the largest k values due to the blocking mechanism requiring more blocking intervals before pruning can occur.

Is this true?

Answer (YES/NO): NO